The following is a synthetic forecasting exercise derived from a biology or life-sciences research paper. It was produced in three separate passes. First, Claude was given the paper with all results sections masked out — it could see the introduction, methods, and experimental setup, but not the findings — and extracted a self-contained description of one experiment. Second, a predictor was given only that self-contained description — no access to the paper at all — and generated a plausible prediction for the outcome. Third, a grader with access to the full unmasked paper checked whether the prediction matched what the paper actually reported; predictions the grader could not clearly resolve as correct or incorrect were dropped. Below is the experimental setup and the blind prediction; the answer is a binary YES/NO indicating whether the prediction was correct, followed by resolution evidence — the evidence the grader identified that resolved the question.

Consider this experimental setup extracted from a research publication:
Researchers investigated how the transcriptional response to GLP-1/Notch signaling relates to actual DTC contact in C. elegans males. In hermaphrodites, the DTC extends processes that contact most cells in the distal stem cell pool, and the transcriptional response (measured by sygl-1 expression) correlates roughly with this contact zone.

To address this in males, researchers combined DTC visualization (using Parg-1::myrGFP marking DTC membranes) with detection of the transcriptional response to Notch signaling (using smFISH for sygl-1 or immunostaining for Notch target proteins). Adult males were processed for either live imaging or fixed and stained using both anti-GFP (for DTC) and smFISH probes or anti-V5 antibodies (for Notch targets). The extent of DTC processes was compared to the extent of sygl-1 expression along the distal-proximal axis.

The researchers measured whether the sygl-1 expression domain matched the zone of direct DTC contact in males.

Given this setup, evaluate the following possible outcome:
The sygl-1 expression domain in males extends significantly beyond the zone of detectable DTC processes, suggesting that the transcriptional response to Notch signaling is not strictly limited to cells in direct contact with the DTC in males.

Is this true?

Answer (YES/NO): YES